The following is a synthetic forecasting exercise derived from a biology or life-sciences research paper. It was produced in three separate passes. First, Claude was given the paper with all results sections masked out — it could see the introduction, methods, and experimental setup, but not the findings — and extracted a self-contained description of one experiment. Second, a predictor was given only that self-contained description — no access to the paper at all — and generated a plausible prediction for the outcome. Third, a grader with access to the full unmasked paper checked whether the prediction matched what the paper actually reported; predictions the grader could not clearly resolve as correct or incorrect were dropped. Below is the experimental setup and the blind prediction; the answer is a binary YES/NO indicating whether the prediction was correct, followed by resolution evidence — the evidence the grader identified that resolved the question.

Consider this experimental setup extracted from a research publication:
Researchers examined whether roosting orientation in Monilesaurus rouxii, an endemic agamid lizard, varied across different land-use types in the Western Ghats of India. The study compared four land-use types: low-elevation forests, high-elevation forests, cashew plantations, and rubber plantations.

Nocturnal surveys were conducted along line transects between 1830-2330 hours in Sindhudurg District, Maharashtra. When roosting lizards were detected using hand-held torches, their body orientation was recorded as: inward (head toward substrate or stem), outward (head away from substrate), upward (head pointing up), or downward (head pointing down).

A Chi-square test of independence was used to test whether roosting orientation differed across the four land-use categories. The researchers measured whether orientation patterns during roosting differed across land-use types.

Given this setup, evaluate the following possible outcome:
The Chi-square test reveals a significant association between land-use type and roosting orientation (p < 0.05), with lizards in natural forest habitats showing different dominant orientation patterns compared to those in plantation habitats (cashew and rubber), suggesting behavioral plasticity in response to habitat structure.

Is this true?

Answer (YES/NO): NO